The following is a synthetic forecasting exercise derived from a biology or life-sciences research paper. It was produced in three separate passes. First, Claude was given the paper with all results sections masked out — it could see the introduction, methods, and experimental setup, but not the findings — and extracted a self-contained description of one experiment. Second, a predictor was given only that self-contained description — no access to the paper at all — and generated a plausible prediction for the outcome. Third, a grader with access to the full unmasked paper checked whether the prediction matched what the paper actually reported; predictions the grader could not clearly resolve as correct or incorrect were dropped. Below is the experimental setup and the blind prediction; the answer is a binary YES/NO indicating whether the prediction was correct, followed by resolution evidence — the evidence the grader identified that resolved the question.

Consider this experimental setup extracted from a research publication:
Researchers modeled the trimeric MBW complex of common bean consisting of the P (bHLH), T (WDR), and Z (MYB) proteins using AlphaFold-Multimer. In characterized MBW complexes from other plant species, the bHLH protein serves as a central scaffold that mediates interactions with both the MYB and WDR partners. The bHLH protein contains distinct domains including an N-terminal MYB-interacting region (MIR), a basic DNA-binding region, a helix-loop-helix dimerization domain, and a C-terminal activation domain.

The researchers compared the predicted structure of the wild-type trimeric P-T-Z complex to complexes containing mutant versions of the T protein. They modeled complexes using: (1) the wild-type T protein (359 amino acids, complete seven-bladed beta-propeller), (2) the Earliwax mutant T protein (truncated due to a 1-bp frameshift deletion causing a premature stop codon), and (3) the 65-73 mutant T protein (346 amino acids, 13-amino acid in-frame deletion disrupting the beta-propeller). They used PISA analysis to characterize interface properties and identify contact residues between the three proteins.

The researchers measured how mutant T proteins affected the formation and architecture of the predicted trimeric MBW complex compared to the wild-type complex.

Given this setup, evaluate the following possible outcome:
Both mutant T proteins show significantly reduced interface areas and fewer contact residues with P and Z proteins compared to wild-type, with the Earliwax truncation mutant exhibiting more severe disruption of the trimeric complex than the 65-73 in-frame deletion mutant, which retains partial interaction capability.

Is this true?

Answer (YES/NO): NO